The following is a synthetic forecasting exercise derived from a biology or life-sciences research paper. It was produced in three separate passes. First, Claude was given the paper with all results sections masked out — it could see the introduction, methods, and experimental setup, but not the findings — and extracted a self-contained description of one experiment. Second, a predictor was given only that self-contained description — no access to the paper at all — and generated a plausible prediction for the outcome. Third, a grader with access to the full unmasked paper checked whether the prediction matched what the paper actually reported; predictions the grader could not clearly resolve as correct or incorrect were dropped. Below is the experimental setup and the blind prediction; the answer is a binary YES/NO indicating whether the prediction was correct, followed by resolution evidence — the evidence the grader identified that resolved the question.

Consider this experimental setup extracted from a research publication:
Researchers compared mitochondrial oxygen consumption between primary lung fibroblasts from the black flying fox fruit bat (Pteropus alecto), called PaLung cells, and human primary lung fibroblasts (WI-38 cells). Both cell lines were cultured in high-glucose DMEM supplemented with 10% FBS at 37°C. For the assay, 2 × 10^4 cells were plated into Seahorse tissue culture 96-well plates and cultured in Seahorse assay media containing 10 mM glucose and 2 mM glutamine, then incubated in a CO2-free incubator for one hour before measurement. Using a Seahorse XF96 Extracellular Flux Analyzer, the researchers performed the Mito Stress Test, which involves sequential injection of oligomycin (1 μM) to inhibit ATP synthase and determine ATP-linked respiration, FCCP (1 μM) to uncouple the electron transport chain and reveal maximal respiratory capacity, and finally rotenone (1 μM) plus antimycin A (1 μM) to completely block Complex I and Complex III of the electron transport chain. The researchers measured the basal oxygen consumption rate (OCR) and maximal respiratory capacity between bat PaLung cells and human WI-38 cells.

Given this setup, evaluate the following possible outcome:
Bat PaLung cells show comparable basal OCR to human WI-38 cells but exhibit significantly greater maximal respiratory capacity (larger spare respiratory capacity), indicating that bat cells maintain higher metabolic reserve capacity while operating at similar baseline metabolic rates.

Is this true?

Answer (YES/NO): NO